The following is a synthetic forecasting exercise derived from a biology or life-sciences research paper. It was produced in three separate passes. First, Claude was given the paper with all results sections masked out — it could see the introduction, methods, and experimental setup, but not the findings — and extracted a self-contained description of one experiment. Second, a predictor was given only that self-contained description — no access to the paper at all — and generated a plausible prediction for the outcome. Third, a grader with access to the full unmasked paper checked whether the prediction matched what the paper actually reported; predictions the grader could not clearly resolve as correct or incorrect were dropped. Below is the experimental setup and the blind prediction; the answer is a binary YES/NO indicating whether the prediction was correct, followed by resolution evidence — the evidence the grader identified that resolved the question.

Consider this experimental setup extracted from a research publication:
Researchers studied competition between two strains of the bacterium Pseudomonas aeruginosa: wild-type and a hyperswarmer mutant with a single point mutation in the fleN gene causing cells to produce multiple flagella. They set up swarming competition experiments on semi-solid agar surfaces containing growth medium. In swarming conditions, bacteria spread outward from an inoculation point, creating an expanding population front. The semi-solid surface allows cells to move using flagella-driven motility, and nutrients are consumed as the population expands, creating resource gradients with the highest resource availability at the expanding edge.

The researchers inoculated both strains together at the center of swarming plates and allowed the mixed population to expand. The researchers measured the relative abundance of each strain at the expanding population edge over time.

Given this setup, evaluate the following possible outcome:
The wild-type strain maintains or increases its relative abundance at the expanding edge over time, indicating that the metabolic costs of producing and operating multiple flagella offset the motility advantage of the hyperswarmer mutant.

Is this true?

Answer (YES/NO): NO